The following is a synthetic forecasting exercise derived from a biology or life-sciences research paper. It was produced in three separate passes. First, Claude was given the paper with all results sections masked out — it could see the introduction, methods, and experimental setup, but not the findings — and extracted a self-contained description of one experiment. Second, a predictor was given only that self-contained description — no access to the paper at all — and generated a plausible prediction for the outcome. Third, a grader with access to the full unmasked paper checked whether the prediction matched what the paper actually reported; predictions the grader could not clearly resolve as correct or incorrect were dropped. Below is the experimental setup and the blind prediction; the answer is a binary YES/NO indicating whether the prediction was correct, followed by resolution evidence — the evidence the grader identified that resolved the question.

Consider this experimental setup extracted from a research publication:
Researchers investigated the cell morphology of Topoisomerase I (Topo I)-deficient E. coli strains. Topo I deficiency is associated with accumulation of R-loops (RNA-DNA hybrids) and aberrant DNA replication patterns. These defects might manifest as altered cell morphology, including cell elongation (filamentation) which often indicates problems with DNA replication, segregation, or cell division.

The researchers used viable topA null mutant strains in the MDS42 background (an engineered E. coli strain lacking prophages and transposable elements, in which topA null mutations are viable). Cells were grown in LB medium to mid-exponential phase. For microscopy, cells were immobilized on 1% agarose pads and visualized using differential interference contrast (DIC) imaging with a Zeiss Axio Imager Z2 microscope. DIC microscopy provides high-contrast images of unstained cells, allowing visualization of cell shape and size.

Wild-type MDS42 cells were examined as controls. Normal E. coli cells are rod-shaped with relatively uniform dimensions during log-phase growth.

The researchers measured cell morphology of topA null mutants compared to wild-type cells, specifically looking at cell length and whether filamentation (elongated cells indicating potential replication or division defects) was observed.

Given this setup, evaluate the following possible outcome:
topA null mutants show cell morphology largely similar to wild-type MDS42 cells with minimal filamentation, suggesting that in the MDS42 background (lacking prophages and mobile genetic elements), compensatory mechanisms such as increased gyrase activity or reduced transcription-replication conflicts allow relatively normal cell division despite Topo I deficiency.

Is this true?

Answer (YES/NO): NO